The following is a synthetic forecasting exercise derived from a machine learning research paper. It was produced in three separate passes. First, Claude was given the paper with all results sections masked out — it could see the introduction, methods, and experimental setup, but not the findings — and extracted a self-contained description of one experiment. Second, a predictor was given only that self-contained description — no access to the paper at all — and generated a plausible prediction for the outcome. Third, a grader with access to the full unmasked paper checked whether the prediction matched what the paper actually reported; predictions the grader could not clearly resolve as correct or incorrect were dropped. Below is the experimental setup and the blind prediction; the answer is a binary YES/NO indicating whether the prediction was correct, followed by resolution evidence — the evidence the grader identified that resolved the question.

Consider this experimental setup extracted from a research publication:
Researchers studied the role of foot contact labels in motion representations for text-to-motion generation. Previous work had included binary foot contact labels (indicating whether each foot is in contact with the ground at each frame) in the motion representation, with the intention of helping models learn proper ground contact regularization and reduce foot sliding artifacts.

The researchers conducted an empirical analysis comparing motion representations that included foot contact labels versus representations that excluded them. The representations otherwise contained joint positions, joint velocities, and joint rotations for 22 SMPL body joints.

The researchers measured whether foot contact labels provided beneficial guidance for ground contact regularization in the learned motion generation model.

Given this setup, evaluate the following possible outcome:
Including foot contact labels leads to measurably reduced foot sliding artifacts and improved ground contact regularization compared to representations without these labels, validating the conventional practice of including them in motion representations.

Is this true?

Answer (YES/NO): NO